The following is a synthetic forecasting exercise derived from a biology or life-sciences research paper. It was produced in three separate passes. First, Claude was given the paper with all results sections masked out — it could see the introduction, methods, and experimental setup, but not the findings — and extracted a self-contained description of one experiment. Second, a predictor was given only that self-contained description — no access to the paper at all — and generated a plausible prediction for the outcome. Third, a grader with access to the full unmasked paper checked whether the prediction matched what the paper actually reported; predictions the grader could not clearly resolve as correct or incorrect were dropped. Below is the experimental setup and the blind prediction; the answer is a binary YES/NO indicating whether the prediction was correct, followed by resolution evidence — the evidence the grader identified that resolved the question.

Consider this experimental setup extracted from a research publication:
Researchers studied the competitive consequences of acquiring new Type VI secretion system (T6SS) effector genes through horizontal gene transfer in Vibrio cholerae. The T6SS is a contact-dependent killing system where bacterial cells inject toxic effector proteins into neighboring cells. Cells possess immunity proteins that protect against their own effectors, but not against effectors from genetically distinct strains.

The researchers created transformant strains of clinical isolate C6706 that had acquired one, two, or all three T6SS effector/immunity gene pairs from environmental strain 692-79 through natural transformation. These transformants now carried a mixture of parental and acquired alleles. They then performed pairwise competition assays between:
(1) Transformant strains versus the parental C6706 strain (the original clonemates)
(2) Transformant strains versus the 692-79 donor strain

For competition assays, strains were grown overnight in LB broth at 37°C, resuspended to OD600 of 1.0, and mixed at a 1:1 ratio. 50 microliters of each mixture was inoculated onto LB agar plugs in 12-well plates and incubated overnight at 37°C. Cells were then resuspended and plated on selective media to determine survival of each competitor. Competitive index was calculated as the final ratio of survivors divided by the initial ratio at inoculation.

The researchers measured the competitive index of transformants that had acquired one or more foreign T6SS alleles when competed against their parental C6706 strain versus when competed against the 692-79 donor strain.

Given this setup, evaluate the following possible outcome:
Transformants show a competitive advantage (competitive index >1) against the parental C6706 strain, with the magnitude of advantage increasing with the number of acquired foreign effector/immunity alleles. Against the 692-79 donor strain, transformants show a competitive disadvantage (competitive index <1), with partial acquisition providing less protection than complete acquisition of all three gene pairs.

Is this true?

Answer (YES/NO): NO